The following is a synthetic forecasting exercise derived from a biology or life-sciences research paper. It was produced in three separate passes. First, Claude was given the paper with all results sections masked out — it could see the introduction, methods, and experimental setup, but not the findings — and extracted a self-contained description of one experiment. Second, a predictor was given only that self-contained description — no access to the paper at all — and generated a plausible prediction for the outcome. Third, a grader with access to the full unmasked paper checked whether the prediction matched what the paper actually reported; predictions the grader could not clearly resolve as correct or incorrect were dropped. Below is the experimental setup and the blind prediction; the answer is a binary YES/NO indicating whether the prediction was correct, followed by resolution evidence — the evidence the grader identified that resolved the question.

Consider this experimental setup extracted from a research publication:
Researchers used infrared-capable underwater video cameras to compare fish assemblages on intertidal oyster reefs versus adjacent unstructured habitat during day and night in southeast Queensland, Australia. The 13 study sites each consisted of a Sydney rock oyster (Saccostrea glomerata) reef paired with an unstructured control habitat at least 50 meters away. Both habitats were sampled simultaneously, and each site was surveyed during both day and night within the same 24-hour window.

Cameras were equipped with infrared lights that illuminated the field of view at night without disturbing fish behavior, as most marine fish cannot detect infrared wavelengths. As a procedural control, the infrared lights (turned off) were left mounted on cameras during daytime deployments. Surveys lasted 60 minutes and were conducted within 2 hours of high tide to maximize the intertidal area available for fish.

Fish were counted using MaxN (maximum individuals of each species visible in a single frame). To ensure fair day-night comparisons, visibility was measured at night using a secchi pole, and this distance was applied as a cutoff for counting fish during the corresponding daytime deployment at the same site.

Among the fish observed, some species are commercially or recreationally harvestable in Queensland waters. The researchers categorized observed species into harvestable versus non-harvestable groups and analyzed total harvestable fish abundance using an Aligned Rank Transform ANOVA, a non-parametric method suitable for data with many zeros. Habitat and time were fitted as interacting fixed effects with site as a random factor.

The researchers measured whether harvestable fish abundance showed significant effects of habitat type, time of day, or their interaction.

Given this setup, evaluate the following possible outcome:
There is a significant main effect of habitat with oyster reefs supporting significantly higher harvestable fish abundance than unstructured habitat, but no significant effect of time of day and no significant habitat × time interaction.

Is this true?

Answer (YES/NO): NO